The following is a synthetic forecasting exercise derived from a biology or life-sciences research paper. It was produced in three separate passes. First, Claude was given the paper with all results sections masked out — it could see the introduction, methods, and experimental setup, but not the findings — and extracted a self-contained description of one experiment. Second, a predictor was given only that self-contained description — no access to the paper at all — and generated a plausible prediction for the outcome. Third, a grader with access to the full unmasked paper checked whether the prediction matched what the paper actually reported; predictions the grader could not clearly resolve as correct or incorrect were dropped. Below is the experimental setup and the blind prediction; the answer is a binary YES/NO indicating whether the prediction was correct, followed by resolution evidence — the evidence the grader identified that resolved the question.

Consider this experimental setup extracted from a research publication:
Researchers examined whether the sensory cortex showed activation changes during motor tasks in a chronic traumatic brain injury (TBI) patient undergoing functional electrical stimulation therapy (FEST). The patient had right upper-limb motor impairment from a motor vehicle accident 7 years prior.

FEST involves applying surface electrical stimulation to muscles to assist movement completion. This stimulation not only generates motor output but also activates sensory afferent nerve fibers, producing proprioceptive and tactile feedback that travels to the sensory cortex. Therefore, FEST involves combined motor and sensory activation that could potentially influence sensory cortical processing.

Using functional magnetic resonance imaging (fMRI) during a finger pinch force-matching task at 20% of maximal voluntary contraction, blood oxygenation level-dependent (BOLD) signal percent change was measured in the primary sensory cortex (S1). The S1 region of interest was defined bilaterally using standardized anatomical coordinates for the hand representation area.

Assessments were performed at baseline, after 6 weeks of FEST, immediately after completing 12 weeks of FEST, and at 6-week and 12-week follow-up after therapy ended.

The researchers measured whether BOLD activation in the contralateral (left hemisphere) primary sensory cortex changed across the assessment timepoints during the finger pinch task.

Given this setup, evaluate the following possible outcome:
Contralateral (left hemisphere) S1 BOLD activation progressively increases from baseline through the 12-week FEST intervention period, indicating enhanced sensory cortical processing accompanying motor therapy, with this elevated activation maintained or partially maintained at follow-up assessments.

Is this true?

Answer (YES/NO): NO